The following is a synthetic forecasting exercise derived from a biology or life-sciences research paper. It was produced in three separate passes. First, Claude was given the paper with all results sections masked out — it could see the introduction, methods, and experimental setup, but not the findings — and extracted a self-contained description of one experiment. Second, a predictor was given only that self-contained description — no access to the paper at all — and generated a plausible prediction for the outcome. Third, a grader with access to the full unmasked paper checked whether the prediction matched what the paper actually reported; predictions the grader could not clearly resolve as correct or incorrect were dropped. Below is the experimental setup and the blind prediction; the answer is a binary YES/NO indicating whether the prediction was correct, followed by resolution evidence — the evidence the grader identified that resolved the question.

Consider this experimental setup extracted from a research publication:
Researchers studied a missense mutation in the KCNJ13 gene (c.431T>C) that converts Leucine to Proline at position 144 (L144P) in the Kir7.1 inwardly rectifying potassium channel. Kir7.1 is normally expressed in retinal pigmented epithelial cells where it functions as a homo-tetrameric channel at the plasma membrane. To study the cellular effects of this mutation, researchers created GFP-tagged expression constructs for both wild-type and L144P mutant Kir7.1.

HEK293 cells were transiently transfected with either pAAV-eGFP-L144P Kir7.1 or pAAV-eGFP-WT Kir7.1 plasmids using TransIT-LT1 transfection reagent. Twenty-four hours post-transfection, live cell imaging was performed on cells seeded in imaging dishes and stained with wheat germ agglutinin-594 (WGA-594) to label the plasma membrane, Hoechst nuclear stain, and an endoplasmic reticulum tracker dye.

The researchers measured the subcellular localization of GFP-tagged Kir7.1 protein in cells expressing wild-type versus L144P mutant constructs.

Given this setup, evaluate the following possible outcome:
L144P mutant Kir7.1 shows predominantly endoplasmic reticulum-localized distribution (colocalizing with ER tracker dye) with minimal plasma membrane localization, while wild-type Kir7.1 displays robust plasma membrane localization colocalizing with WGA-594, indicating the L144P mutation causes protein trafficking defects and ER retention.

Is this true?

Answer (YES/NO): YES